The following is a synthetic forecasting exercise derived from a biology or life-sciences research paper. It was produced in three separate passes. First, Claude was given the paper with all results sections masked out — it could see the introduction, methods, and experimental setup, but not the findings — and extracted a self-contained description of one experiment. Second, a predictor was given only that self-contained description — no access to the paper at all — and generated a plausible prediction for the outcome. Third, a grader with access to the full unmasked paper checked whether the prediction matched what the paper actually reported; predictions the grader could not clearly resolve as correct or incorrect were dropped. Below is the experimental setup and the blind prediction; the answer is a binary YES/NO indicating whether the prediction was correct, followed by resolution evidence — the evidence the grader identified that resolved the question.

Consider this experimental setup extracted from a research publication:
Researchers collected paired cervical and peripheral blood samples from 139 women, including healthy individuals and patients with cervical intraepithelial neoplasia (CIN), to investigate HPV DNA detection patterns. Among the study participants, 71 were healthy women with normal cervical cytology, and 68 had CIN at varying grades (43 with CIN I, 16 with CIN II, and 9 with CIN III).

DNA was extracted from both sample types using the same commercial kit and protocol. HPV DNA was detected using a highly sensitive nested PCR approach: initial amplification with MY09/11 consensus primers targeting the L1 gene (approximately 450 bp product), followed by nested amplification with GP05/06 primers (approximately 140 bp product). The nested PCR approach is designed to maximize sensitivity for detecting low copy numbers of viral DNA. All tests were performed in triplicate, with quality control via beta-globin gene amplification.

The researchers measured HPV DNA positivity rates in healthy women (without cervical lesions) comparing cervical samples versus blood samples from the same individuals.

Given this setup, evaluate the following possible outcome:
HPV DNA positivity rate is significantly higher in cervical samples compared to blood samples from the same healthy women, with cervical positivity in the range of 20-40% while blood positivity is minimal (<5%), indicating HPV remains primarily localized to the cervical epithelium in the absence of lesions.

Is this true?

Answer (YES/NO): NO